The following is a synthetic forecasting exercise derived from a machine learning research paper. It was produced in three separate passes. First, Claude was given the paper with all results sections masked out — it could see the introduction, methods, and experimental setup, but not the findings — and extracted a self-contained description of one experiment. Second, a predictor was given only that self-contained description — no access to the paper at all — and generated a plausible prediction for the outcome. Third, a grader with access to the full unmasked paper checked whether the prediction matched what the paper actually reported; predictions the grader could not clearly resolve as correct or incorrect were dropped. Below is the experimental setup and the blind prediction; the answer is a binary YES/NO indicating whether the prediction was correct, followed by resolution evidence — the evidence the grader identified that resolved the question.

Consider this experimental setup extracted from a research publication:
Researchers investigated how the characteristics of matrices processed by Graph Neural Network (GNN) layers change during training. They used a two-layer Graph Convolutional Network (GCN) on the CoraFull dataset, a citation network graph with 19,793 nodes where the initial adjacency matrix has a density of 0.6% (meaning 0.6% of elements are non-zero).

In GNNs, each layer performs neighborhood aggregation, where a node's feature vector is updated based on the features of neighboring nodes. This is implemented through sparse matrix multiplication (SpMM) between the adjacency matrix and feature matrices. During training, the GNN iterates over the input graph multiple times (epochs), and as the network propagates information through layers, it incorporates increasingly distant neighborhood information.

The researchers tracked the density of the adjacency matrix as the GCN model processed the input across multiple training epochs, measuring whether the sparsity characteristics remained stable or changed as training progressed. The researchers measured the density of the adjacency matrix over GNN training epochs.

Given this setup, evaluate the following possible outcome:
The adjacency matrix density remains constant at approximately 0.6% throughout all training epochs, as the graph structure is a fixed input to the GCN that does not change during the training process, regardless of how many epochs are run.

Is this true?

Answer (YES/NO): NO